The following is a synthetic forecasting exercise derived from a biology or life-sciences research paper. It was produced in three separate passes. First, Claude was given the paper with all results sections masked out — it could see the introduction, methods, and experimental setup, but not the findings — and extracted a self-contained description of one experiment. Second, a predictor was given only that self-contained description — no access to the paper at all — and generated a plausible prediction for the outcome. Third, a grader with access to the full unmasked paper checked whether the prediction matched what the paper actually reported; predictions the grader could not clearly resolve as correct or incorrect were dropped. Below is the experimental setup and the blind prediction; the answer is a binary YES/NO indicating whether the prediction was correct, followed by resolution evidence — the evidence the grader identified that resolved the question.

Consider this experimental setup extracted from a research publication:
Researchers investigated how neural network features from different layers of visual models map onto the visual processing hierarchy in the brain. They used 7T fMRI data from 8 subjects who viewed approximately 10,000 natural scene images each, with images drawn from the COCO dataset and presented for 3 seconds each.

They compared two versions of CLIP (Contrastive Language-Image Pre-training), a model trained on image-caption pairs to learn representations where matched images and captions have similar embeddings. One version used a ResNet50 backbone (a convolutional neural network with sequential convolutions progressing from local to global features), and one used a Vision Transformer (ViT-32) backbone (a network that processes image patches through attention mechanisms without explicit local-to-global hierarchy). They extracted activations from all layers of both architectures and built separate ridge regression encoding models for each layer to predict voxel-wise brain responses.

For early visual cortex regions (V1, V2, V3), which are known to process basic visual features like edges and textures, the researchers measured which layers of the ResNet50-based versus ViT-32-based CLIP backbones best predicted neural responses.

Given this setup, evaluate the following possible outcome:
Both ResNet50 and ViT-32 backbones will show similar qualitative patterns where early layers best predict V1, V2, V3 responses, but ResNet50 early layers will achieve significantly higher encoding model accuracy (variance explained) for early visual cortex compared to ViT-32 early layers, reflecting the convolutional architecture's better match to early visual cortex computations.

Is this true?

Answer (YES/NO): NO